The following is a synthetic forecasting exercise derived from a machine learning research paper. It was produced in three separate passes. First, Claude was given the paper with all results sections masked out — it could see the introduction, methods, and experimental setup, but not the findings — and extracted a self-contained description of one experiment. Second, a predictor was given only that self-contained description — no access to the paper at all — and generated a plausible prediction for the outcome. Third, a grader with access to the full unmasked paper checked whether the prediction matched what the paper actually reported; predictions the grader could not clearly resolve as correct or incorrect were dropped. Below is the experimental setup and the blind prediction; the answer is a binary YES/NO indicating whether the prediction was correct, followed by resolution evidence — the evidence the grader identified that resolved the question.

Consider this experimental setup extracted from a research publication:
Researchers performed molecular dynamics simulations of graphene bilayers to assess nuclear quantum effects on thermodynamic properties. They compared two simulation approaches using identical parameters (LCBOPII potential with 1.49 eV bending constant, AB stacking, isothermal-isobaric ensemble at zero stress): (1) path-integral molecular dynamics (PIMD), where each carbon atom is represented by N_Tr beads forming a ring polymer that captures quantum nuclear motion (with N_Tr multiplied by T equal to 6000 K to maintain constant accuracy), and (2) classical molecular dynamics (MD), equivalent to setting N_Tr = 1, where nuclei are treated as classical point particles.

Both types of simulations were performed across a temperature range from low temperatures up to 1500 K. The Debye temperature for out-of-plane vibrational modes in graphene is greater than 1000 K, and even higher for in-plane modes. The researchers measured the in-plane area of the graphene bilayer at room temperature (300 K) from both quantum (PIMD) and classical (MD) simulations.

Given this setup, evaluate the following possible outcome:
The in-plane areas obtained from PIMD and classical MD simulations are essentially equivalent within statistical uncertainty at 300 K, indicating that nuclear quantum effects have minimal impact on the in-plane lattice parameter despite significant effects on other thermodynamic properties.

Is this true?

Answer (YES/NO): NO